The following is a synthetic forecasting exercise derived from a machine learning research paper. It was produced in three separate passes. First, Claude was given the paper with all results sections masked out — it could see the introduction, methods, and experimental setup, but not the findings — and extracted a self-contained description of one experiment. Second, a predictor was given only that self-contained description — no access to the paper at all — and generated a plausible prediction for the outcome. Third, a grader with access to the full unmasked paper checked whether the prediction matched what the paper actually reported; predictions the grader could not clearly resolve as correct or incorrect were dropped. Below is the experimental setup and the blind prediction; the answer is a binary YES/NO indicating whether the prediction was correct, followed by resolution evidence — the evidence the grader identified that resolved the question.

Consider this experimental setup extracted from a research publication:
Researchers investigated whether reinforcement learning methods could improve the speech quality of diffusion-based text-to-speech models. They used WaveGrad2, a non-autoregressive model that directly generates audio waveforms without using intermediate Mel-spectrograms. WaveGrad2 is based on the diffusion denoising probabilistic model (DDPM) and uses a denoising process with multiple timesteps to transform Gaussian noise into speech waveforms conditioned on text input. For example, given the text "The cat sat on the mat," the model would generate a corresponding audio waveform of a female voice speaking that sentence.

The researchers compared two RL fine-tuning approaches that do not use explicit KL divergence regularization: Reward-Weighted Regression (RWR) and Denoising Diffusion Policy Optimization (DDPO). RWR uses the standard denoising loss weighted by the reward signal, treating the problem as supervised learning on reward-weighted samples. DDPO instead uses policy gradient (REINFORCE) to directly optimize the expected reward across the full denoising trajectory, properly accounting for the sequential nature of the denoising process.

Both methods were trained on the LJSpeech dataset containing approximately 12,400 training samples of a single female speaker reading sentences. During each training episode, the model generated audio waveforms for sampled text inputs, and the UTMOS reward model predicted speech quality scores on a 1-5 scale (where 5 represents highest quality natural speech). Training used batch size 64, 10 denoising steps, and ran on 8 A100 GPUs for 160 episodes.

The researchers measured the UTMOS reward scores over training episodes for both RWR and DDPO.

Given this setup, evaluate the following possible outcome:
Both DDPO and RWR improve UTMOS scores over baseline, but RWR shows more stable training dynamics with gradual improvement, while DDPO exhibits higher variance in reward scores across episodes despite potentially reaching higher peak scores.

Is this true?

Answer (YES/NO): NO